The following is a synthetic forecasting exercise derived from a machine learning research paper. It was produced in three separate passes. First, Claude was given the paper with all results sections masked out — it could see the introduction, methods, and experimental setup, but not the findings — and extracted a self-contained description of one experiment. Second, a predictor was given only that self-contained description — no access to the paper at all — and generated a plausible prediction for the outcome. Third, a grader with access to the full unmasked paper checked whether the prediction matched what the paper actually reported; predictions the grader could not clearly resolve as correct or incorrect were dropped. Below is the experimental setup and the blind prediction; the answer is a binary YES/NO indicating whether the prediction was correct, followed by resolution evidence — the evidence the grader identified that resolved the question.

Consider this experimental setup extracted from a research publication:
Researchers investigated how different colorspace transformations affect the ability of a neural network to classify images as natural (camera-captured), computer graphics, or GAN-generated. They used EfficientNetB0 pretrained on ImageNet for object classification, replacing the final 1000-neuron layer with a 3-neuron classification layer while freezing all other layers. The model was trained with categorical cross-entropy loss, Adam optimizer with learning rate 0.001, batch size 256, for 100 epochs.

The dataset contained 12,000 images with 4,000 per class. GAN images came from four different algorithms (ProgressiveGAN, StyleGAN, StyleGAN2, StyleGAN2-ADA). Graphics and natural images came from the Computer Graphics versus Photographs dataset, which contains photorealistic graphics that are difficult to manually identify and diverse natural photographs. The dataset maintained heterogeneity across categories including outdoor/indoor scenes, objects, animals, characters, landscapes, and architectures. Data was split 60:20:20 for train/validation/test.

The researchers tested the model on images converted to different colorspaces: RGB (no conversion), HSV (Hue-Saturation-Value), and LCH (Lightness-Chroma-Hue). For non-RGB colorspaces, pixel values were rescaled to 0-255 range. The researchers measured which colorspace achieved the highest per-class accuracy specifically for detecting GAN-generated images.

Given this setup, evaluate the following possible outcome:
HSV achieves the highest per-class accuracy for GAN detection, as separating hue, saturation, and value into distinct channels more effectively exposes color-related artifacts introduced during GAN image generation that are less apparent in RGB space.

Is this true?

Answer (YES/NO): YES